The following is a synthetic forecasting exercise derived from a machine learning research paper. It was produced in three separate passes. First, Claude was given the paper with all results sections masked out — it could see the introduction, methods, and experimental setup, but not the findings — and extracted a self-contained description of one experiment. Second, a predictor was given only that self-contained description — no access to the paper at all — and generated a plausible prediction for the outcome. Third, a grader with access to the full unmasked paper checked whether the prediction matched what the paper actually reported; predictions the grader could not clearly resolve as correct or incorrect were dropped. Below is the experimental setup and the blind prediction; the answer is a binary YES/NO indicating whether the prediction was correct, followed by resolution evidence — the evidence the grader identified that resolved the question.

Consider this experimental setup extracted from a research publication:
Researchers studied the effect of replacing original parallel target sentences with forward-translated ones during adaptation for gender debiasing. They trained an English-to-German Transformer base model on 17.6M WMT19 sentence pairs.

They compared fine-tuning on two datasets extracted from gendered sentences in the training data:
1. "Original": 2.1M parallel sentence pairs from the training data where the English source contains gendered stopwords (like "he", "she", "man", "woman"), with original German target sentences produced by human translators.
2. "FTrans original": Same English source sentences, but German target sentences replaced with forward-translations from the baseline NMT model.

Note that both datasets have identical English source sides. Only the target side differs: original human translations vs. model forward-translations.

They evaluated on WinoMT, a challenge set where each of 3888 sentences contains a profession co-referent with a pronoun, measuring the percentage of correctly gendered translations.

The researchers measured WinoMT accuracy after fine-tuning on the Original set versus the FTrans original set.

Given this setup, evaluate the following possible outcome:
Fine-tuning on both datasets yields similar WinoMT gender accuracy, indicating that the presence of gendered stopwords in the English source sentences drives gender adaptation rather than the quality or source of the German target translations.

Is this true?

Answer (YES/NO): NO